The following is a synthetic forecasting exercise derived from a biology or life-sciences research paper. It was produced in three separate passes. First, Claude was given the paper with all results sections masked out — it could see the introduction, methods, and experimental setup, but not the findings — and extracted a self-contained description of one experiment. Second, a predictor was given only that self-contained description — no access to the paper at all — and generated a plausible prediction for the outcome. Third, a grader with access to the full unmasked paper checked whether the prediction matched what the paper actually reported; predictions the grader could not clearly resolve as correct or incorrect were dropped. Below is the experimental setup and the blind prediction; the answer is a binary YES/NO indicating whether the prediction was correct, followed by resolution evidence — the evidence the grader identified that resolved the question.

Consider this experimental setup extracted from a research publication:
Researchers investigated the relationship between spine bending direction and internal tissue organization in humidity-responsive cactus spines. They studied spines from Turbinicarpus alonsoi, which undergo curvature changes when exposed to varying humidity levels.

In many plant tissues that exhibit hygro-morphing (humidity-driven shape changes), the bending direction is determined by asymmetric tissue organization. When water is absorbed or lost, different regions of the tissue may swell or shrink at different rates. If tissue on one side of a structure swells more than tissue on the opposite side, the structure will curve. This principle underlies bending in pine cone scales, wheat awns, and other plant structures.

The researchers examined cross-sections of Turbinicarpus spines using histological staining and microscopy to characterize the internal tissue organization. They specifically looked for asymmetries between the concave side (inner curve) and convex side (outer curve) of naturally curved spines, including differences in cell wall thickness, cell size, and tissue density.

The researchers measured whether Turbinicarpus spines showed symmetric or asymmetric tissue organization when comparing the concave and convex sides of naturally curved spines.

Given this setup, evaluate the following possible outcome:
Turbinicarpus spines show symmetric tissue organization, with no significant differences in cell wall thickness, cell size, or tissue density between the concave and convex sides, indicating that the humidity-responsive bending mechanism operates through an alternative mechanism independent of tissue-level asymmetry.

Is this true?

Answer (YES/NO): YES